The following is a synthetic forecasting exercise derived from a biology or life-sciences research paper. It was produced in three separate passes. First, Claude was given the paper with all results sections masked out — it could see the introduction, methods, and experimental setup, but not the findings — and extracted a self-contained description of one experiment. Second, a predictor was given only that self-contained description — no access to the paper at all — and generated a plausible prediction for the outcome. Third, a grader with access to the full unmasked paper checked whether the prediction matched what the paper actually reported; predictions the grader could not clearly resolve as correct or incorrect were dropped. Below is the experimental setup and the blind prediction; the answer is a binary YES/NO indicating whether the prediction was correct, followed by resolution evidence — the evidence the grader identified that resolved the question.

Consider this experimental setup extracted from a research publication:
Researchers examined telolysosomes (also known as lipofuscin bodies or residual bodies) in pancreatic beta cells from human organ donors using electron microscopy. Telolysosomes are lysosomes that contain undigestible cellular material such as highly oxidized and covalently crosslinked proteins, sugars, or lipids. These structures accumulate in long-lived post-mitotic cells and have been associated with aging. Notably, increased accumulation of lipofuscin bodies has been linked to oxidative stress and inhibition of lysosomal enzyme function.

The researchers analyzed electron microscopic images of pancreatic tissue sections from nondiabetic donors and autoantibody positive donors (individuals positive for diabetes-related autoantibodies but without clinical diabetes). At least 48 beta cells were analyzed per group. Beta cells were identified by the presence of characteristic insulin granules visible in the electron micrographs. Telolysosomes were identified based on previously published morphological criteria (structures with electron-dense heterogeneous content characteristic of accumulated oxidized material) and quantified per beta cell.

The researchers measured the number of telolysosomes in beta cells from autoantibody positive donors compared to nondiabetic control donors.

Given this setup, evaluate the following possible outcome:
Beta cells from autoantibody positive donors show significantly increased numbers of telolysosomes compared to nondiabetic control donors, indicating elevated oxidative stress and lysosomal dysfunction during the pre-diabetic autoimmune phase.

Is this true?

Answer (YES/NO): YES